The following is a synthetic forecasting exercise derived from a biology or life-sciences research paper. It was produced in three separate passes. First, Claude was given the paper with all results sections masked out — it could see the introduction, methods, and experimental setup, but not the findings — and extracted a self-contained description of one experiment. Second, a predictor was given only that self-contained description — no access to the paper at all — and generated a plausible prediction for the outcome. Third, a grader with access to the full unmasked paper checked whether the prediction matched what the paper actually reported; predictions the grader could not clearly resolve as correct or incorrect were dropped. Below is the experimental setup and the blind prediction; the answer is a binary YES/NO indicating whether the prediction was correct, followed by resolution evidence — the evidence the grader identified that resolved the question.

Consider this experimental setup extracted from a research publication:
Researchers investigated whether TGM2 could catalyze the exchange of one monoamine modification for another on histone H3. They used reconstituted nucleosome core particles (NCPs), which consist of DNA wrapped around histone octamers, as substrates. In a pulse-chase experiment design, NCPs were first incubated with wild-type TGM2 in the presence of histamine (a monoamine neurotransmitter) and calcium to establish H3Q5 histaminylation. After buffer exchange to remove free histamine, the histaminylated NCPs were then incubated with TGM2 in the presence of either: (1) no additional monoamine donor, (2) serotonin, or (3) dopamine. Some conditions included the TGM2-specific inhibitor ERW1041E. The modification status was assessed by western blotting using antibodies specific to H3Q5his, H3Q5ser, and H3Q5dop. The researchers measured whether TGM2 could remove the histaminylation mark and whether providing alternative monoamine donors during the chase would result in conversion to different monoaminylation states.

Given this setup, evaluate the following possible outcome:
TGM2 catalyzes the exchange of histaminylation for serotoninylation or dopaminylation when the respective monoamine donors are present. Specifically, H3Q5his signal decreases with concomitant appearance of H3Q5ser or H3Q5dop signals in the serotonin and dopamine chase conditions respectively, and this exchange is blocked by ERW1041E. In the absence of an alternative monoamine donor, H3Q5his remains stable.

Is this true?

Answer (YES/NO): NO